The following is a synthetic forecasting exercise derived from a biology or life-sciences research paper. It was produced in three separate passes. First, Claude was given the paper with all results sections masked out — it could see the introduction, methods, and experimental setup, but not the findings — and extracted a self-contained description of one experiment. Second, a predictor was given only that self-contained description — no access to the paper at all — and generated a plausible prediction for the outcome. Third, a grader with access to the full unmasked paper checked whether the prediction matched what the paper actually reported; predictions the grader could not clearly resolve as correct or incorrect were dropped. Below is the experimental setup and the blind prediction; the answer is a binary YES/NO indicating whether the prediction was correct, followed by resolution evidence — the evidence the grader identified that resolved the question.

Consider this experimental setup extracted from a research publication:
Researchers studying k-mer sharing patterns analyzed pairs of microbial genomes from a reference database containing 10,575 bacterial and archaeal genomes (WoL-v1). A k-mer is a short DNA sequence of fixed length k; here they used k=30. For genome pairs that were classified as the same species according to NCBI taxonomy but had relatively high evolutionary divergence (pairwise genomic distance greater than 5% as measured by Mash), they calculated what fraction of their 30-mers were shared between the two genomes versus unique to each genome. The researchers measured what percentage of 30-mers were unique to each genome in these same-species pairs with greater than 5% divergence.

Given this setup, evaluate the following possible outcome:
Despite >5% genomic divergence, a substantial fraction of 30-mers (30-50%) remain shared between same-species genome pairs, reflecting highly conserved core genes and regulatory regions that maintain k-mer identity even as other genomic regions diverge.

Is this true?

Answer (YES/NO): NO